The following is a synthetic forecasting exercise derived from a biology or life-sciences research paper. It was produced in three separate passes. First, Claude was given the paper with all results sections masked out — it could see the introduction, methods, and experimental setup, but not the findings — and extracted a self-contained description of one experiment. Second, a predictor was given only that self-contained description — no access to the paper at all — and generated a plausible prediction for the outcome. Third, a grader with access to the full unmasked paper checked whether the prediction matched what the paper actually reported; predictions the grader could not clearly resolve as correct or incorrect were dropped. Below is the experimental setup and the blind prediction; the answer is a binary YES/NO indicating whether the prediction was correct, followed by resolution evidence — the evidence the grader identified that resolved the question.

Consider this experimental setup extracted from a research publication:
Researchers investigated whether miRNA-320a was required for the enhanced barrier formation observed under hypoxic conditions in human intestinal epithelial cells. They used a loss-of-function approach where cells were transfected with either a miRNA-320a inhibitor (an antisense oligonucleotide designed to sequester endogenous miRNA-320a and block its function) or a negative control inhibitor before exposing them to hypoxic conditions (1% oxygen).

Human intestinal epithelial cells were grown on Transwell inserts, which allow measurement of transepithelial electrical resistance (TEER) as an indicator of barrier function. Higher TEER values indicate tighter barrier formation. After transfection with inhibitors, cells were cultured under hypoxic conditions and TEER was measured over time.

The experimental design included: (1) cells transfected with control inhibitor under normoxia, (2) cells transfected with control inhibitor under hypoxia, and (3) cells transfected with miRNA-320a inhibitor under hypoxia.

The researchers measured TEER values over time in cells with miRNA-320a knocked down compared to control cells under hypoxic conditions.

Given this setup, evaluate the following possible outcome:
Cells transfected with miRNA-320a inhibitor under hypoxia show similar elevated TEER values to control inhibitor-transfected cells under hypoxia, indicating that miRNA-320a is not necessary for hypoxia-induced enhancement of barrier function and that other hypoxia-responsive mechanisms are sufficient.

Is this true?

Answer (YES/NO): NO